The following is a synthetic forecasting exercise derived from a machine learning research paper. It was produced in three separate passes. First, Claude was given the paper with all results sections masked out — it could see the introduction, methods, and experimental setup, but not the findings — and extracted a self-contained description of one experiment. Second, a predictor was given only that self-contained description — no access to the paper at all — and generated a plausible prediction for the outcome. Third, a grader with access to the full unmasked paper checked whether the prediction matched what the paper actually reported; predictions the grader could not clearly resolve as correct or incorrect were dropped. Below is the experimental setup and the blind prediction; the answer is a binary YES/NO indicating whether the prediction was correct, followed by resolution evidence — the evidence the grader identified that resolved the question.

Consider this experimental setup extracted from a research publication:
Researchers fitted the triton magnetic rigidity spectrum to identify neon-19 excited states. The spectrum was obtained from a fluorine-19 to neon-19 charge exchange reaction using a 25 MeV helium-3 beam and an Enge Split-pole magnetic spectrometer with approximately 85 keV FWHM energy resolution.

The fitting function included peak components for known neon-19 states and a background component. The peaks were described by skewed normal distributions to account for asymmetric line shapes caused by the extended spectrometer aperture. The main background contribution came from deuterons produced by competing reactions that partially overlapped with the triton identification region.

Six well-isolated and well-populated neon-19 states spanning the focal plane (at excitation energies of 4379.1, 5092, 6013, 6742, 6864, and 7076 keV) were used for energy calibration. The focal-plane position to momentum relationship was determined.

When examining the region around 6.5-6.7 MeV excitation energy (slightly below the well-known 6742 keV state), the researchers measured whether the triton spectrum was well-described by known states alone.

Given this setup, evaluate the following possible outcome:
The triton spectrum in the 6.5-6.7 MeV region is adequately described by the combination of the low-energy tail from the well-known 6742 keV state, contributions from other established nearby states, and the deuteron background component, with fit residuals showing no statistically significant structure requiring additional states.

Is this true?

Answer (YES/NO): NO